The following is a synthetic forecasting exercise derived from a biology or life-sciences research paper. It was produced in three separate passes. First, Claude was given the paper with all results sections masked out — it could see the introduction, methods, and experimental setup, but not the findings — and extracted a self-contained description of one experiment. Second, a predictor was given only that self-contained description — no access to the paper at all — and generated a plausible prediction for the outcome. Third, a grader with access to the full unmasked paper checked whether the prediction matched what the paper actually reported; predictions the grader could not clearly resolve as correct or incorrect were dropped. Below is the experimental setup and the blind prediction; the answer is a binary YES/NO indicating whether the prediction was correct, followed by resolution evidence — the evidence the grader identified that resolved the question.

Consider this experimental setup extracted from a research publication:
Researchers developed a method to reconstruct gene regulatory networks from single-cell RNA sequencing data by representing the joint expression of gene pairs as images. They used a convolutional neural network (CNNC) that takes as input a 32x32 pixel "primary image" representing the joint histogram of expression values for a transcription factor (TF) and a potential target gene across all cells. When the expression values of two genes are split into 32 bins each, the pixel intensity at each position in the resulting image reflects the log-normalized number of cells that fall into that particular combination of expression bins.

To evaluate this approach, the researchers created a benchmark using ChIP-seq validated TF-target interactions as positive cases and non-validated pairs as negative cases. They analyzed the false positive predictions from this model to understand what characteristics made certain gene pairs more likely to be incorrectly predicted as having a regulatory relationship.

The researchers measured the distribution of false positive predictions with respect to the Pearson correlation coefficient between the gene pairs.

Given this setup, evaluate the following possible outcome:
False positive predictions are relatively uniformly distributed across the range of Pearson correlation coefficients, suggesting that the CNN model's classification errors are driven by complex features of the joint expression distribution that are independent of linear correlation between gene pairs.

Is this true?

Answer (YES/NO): NO